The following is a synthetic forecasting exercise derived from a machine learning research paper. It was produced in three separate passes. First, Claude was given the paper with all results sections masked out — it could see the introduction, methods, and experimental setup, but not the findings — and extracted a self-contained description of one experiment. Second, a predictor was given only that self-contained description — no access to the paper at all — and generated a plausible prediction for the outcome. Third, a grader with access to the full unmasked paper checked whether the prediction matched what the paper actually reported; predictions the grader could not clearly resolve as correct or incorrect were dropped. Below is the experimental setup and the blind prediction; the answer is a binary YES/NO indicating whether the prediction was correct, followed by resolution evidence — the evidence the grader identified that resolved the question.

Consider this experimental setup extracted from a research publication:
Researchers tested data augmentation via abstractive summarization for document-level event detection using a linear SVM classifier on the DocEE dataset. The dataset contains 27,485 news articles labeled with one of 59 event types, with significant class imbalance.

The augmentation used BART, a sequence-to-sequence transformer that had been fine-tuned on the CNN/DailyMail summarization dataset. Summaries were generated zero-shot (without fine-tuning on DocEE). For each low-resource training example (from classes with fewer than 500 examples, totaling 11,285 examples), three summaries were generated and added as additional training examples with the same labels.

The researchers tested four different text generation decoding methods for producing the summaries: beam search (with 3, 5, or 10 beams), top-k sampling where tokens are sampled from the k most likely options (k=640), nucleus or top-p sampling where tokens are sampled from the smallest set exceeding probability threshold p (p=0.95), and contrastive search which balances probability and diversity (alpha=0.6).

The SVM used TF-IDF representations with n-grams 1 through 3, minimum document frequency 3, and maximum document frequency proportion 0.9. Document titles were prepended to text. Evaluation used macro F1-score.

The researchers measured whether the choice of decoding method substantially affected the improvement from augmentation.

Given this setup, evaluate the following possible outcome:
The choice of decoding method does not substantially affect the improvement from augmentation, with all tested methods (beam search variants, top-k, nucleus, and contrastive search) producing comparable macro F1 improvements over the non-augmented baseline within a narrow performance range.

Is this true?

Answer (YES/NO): YES